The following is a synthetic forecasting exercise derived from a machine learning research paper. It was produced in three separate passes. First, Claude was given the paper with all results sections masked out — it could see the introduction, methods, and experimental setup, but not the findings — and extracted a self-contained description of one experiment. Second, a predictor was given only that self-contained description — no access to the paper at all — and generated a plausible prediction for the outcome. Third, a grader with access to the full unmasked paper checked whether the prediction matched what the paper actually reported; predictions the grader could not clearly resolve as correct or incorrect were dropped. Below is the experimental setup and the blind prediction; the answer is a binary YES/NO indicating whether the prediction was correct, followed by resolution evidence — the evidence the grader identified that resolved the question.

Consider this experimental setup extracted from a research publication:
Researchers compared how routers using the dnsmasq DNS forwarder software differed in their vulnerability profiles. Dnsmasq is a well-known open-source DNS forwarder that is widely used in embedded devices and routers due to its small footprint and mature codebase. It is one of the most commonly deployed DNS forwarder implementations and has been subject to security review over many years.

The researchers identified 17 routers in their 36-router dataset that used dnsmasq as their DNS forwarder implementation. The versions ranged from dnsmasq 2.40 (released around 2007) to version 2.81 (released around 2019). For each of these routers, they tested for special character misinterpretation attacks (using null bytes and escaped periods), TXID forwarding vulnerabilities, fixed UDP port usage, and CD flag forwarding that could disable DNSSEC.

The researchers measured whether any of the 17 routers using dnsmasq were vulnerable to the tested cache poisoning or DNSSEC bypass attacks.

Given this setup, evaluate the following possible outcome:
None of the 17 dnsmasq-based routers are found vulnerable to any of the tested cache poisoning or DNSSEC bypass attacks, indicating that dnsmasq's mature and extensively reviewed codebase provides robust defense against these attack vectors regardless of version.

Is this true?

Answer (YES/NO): YES